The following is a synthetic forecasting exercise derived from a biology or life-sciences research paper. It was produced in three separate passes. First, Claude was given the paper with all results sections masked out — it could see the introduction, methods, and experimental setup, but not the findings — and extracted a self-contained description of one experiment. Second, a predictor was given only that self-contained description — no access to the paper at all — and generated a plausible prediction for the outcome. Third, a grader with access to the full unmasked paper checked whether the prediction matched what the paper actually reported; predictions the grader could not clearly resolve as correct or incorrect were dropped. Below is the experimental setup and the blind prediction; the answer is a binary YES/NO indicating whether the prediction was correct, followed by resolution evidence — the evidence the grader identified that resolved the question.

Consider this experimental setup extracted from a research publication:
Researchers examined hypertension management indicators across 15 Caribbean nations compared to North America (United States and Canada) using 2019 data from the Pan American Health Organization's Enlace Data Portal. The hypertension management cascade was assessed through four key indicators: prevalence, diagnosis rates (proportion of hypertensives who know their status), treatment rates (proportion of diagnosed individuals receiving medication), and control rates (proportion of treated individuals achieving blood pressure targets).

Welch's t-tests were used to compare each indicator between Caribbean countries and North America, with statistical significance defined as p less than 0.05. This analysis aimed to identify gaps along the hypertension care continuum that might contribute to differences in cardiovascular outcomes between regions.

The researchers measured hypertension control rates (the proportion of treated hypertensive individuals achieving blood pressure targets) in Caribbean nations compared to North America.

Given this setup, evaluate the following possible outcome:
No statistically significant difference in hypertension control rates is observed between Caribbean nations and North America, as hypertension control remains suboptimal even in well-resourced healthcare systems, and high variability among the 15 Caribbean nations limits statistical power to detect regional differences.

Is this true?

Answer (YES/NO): NO